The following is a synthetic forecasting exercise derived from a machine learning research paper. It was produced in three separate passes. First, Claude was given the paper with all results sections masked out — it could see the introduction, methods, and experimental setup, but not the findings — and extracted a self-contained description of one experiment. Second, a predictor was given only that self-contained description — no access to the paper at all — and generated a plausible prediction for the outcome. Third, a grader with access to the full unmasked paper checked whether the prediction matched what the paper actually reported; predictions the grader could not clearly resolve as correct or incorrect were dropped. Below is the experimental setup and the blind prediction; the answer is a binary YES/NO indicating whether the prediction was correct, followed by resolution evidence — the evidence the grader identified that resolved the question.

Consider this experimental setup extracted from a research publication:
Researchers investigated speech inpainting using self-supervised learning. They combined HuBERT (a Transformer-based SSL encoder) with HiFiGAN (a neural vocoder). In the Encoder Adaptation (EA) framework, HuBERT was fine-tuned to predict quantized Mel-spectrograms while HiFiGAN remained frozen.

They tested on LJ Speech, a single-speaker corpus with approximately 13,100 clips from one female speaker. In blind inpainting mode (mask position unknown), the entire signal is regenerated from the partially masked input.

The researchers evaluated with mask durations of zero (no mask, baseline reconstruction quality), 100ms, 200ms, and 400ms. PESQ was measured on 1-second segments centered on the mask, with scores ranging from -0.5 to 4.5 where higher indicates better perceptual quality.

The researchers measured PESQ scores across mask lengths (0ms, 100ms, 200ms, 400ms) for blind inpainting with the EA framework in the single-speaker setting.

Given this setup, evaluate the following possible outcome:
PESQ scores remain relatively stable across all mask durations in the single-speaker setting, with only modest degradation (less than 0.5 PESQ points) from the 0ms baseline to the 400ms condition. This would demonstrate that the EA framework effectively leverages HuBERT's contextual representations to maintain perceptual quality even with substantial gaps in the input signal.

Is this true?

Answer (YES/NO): NO